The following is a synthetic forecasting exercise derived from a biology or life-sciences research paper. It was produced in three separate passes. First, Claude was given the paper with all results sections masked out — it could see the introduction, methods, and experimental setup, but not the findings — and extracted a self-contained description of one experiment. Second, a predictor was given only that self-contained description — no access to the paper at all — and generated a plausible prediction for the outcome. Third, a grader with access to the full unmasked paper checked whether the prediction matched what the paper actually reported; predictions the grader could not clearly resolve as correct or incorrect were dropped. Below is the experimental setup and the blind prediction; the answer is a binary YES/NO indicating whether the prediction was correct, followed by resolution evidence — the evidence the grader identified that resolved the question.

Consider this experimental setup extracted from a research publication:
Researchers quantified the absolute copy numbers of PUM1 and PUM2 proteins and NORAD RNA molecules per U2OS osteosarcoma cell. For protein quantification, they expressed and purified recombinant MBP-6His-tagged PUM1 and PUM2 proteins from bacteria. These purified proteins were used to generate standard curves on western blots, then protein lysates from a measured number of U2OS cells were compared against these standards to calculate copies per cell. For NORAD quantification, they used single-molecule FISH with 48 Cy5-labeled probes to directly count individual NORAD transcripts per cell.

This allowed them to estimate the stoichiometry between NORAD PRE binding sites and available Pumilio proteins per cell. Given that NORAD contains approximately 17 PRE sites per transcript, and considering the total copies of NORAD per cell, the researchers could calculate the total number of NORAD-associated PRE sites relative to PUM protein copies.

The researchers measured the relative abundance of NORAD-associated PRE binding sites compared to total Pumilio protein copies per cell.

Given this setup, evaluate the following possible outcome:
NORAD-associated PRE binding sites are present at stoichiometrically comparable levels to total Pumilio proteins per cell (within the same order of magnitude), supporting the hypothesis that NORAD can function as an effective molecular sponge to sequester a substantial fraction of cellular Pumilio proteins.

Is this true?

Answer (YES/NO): YES